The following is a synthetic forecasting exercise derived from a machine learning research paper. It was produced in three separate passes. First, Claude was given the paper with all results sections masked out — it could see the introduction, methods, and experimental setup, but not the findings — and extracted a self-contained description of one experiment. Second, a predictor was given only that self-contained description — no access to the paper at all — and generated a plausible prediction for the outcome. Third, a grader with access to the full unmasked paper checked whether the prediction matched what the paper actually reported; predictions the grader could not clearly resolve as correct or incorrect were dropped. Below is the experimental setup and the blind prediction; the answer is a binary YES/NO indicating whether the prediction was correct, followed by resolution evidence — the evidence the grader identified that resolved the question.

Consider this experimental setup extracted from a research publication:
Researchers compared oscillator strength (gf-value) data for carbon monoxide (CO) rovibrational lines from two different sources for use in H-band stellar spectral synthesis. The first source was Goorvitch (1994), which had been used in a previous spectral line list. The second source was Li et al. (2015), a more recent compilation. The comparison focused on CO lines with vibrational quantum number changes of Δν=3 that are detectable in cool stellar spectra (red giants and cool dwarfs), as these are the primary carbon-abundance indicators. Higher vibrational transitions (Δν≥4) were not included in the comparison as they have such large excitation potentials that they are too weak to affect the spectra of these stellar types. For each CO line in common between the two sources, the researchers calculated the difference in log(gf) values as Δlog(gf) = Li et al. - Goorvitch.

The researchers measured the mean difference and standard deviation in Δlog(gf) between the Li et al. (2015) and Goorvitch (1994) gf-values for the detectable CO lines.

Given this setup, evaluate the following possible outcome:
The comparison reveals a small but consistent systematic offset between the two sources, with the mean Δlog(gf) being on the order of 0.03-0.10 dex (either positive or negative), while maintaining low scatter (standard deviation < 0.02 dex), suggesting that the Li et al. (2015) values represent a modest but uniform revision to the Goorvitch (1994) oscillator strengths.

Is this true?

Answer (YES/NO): NO